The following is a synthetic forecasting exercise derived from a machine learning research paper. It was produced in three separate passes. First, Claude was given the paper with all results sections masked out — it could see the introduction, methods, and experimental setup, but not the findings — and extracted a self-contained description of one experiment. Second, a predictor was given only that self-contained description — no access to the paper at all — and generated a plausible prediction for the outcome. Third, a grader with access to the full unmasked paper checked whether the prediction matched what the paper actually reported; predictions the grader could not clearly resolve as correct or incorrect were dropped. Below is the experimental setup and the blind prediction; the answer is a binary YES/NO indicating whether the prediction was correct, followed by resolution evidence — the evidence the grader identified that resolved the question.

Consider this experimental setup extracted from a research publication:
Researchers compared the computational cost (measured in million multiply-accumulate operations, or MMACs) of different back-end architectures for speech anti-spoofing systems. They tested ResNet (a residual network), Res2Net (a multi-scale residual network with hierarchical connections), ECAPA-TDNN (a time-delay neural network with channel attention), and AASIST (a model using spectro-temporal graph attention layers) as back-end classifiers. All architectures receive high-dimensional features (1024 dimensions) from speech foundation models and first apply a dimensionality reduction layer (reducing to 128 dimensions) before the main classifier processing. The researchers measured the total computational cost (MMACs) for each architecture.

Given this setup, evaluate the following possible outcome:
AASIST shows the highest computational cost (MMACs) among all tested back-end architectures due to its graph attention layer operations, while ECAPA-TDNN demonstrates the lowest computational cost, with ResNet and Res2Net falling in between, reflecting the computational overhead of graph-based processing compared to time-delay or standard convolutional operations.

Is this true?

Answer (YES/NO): NO